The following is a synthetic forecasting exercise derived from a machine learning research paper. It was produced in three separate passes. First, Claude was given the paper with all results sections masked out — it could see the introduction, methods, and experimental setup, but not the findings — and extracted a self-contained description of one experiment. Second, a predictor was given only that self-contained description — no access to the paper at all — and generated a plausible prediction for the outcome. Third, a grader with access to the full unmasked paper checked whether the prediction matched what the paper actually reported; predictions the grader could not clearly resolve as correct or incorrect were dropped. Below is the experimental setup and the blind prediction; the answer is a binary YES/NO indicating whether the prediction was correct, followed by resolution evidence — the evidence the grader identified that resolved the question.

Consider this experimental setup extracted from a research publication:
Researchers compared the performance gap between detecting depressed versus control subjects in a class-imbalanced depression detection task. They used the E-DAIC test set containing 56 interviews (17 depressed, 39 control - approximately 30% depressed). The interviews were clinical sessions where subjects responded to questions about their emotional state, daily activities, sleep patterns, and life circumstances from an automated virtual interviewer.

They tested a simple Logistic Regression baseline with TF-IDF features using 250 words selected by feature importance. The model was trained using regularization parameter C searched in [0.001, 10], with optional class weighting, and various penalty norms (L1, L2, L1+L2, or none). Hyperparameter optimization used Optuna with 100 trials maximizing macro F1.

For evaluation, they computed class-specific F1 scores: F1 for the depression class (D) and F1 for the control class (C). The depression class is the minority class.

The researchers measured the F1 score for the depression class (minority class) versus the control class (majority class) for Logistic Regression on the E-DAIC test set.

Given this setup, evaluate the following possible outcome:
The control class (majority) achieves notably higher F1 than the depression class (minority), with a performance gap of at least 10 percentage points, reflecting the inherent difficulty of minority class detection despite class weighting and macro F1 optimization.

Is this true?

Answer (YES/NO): YES